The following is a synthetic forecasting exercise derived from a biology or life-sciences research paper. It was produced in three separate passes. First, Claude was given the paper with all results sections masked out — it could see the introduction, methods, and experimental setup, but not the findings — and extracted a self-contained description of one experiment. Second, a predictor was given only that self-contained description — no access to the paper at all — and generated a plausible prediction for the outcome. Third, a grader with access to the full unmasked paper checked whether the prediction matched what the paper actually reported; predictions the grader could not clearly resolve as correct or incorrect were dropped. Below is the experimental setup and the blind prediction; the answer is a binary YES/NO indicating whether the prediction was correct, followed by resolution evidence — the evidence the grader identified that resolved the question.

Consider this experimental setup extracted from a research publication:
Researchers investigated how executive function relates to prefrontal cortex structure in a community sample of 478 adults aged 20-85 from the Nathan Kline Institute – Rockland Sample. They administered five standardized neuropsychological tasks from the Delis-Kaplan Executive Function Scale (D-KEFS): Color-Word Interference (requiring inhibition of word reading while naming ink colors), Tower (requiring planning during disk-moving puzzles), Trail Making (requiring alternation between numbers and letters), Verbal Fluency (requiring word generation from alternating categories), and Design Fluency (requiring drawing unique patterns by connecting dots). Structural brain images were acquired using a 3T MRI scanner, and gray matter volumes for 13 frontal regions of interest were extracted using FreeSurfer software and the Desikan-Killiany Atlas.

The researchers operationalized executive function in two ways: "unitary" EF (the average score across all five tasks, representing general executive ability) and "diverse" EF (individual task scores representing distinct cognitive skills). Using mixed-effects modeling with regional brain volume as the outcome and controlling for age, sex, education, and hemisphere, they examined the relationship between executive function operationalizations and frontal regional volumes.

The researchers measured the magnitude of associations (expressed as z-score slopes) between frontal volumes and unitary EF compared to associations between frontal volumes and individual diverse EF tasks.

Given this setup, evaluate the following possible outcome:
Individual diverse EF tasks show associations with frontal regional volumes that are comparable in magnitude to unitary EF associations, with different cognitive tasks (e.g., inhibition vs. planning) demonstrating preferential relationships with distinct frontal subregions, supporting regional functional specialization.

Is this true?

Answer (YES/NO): NO